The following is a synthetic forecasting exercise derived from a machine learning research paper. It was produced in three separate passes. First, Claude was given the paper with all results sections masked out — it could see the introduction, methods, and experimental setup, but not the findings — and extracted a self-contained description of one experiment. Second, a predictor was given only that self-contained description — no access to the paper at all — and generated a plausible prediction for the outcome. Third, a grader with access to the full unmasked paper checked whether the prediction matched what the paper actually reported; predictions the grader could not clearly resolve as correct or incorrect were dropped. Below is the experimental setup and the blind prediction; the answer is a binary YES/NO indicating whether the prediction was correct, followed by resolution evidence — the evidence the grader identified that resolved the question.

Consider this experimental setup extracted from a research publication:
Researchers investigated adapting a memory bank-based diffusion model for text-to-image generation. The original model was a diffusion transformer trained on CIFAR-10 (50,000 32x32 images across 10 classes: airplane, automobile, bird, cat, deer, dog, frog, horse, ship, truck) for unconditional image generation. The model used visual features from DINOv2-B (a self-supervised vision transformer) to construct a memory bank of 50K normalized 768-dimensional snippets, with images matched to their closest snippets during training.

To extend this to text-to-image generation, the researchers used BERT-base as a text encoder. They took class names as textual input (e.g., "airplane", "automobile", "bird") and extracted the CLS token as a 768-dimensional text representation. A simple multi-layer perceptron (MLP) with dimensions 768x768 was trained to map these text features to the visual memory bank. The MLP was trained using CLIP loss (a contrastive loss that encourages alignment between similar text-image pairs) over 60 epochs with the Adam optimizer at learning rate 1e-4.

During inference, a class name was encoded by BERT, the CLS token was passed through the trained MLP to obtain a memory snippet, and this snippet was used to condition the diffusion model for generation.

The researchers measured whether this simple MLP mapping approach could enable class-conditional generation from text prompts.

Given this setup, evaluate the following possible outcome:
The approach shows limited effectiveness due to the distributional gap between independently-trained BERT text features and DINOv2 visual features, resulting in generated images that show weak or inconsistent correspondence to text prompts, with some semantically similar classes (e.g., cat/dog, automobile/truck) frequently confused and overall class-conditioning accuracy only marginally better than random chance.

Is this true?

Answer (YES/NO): NO